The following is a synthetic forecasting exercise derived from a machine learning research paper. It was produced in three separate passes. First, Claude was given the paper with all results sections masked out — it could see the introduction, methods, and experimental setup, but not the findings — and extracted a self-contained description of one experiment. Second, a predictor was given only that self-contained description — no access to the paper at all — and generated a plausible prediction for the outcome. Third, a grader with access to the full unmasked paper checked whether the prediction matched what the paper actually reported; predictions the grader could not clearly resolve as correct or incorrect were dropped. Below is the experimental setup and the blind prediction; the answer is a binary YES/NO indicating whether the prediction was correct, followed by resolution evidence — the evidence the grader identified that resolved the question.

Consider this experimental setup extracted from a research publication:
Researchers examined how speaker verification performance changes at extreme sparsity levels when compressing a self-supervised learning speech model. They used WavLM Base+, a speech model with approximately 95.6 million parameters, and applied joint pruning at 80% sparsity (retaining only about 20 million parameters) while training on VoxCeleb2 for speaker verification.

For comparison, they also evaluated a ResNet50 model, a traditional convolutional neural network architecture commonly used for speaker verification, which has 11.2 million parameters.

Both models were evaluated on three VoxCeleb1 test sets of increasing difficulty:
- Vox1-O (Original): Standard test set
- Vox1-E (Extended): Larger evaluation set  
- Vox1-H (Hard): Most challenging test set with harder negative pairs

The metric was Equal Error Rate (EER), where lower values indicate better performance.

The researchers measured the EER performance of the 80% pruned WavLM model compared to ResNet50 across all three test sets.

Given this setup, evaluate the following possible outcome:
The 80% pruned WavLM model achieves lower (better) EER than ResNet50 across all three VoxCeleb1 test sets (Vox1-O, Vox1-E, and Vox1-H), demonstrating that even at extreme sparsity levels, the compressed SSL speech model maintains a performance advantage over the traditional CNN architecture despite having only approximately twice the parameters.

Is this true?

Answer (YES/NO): NO